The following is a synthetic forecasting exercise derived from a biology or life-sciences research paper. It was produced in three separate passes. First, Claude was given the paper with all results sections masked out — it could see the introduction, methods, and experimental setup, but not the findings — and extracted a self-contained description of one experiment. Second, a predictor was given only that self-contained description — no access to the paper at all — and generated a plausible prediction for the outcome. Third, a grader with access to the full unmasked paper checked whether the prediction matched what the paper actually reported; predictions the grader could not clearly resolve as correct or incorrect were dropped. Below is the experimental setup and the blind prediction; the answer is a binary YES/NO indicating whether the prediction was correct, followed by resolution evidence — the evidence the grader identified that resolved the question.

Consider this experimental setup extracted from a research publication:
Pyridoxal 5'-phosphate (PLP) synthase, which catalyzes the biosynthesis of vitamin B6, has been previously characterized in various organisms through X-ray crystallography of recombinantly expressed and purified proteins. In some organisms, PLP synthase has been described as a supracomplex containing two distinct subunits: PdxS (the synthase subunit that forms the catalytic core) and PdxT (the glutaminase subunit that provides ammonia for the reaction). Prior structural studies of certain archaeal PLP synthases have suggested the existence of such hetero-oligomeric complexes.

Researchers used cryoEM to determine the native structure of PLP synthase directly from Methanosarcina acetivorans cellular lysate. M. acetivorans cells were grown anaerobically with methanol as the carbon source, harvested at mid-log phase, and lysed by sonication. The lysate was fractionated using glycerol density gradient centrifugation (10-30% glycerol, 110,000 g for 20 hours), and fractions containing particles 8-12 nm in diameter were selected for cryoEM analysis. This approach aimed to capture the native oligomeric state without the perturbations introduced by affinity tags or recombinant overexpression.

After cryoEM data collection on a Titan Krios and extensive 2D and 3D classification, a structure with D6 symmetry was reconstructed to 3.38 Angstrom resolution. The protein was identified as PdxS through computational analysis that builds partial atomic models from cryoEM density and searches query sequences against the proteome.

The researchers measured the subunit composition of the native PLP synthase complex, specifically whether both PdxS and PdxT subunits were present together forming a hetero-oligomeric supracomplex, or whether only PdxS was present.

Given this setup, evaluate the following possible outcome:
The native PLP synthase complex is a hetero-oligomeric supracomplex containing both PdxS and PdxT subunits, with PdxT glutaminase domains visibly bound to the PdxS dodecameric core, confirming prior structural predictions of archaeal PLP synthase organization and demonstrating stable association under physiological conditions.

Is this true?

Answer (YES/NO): NO